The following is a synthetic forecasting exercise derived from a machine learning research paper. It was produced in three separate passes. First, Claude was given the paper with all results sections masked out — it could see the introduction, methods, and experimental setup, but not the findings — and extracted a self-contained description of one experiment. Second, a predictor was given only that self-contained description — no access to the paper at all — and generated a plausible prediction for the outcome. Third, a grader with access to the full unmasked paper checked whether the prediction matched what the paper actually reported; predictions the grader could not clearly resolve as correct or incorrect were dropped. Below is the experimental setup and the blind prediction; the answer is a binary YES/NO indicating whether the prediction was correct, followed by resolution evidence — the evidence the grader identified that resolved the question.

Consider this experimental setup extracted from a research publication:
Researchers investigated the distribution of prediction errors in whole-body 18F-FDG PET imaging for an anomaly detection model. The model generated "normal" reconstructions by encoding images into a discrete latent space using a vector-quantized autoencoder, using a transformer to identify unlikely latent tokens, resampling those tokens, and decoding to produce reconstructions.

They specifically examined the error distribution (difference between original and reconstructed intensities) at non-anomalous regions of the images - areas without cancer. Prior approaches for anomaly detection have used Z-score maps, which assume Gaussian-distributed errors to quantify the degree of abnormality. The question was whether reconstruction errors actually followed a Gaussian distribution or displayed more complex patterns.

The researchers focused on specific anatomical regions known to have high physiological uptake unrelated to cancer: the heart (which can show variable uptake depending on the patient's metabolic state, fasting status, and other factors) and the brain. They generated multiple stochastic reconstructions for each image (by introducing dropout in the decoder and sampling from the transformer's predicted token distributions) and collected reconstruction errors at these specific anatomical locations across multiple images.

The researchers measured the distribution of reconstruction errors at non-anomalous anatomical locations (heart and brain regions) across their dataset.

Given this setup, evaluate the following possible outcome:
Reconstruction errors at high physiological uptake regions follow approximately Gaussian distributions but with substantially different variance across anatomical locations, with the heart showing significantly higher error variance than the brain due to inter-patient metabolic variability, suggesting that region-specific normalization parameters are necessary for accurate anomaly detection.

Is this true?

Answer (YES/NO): NO